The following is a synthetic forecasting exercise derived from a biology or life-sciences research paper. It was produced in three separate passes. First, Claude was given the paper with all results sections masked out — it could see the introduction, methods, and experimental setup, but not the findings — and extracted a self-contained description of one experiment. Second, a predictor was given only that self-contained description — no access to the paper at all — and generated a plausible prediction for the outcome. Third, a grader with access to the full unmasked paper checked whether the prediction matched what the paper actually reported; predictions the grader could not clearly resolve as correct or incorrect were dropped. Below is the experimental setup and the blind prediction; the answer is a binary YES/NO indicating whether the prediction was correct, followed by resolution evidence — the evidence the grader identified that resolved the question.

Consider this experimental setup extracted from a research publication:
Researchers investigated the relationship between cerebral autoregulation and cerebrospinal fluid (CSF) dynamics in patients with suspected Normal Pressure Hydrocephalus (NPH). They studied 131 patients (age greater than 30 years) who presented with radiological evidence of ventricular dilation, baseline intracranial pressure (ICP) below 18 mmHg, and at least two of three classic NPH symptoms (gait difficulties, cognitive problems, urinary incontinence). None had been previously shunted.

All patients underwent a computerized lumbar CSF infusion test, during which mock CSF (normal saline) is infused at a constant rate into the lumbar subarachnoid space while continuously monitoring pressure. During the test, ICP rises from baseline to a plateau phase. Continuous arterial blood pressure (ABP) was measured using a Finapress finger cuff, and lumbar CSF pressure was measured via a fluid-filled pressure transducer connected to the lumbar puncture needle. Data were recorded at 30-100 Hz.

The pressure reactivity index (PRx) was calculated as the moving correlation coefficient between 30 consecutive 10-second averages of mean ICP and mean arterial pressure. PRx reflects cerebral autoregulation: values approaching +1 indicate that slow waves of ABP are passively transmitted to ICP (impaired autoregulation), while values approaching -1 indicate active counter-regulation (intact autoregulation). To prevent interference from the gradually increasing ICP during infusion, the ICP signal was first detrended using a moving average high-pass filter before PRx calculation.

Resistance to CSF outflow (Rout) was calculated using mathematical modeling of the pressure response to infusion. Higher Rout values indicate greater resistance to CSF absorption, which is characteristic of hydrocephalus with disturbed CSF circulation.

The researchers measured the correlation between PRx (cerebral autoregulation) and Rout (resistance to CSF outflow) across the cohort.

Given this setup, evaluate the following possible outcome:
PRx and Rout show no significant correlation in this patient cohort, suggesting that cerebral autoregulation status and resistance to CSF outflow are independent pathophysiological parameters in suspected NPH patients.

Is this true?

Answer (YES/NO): NO